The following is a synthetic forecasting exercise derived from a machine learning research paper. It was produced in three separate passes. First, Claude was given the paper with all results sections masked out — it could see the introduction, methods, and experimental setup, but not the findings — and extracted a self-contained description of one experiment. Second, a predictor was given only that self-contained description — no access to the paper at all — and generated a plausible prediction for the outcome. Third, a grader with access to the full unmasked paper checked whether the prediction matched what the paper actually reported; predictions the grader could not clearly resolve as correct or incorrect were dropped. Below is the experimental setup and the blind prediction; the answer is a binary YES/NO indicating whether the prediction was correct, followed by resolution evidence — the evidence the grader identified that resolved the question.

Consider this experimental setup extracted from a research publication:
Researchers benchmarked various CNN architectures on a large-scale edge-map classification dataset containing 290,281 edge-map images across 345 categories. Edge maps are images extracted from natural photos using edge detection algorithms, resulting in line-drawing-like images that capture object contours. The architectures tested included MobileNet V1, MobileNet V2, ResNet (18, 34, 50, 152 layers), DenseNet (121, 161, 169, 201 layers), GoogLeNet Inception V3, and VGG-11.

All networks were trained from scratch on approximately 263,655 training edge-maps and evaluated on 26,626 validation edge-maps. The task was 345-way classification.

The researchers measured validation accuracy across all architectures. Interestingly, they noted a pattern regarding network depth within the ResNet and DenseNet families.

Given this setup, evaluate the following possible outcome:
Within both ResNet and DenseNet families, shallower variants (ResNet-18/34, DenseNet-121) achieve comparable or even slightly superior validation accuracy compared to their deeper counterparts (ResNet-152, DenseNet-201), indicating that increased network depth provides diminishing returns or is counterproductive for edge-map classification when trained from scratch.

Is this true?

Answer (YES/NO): YES